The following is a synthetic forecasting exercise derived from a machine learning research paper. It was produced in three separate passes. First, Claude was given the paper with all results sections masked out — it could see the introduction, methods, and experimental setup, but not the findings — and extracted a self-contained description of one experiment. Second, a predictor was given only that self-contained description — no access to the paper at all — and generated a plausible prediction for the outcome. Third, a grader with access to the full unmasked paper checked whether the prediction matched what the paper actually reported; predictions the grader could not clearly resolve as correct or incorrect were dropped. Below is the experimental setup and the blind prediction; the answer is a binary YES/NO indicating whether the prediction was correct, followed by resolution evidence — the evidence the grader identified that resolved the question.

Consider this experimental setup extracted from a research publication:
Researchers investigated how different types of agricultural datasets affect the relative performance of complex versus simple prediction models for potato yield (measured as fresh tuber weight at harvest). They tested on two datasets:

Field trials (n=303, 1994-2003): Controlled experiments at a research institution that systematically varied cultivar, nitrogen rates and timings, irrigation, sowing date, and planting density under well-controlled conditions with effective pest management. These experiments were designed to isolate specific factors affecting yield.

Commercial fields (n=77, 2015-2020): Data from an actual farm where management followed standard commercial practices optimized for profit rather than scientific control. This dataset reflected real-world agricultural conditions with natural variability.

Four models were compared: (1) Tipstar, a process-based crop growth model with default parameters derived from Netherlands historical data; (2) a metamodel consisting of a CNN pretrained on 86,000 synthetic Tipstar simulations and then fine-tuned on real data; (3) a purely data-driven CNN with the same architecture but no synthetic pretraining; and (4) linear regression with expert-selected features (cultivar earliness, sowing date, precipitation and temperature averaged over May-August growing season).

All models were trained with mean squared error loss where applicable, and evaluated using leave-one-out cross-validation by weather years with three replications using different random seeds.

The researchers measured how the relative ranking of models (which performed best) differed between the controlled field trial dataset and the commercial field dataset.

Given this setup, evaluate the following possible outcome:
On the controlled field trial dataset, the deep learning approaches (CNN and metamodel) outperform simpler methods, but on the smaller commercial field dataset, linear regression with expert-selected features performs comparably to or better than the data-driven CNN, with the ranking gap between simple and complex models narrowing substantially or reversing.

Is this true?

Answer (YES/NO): NO